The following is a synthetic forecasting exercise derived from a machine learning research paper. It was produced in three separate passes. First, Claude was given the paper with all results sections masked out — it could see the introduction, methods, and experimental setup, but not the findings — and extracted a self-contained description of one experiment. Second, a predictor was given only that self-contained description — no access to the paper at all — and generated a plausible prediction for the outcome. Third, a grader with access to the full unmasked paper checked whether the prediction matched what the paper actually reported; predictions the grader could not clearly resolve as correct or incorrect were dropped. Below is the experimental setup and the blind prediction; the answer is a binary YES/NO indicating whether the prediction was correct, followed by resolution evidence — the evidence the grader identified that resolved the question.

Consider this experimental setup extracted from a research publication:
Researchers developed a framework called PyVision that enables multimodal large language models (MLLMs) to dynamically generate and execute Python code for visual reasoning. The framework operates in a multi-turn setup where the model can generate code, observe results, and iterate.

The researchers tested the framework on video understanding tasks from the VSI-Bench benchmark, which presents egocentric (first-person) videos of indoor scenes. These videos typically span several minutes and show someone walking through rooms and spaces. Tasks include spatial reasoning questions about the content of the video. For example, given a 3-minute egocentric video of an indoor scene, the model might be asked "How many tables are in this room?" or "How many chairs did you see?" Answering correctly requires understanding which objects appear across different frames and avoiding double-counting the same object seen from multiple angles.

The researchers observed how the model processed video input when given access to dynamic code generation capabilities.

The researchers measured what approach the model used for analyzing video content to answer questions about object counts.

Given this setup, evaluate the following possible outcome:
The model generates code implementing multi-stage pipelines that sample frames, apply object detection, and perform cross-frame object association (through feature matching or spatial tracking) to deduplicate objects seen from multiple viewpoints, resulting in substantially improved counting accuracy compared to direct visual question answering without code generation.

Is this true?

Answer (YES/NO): NO